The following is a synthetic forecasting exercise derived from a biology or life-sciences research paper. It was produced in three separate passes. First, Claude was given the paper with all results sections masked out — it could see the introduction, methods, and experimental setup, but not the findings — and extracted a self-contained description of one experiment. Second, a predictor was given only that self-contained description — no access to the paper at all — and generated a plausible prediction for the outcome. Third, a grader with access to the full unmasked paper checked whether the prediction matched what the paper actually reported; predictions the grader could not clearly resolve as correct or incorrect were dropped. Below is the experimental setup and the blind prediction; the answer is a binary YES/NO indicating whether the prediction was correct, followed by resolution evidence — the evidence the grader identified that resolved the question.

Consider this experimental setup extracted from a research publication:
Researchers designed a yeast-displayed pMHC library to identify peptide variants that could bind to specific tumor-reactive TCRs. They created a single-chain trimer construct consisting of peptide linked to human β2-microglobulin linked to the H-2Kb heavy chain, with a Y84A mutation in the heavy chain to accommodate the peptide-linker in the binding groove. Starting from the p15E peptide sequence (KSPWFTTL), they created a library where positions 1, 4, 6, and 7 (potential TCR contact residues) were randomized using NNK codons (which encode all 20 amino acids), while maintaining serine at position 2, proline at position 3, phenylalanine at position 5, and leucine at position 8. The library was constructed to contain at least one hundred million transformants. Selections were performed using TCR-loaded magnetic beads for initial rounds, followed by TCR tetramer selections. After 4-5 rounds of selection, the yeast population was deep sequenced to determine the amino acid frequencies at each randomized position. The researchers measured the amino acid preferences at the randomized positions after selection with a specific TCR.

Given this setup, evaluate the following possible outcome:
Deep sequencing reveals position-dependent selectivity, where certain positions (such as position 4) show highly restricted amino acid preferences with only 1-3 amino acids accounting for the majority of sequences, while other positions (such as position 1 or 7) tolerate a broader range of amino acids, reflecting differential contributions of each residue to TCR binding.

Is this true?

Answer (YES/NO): YES